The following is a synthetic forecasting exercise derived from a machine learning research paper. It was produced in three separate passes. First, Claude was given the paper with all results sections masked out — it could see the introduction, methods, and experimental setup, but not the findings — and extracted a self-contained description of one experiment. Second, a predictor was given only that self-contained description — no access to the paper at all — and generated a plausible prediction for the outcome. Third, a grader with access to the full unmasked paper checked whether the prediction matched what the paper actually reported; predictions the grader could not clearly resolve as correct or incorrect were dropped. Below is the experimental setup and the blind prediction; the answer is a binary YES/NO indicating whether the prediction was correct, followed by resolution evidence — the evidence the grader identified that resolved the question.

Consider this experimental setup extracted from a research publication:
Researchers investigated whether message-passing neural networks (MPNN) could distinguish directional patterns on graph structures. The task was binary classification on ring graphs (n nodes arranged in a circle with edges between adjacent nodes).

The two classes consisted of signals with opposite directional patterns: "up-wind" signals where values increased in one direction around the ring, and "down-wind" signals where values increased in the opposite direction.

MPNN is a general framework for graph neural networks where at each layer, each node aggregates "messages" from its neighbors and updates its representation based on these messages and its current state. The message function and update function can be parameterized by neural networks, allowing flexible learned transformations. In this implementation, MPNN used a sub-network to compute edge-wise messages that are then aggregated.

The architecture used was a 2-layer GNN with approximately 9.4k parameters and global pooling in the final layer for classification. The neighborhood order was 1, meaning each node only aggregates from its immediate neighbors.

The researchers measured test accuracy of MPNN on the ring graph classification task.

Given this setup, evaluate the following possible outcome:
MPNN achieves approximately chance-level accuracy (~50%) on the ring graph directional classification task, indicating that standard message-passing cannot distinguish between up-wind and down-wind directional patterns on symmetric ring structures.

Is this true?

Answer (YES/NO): YES